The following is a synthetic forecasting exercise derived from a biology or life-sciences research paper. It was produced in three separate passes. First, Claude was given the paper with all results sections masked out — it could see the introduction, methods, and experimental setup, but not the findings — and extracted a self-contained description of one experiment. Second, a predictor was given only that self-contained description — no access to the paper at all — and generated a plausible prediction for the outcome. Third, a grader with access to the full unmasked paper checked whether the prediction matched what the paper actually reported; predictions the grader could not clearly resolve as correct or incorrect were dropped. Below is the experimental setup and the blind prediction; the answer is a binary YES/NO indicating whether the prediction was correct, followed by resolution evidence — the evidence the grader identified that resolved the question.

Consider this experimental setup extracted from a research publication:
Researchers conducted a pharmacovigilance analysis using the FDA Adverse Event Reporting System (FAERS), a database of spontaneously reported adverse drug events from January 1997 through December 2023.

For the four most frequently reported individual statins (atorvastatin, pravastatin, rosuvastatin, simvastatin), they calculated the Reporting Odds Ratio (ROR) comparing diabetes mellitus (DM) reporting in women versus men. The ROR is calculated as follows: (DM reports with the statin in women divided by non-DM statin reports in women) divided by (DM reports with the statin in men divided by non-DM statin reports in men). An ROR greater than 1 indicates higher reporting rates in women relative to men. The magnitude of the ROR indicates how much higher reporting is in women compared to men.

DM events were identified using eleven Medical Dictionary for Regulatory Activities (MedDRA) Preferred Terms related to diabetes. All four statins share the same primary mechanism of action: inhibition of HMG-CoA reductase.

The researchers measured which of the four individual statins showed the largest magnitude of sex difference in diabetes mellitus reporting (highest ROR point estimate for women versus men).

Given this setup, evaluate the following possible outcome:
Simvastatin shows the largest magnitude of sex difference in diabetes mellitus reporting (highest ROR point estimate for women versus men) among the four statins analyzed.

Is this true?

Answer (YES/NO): NO